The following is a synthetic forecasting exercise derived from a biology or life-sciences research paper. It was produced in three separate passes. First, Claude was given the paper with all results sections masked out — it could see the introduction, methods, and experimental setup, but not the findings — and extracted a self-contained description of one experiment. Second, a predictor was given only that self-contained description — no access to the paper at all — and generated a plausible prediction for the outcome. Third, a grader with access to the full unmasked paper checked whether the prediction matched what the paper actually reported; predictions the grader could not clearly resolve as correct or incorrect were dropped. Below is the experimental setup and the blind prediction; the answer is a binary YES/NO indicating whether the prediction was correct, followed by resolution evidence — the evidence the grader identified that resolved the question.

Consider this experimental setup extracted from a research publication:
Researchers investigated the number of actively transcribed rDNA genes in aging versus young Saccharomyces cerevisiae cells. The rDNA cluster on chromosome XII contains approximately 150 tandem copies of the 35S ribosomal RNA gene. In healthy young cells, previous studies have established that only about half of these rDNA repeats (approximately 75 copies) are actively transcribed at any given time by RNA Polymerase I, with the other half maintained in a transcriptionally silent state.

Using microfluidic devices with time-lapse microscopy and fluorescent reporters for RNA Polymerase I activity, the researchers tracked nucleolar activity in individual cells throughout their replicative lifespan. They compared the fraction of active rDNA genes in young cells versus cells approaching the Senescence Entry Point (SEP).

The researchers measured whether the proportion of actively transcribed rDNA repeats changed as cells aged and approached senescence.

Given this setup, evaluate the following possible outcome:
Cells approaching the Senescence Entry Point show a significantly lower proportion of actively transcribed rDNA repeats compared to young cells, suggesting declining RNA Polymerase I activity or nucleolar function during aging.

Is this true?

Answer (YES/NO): NO